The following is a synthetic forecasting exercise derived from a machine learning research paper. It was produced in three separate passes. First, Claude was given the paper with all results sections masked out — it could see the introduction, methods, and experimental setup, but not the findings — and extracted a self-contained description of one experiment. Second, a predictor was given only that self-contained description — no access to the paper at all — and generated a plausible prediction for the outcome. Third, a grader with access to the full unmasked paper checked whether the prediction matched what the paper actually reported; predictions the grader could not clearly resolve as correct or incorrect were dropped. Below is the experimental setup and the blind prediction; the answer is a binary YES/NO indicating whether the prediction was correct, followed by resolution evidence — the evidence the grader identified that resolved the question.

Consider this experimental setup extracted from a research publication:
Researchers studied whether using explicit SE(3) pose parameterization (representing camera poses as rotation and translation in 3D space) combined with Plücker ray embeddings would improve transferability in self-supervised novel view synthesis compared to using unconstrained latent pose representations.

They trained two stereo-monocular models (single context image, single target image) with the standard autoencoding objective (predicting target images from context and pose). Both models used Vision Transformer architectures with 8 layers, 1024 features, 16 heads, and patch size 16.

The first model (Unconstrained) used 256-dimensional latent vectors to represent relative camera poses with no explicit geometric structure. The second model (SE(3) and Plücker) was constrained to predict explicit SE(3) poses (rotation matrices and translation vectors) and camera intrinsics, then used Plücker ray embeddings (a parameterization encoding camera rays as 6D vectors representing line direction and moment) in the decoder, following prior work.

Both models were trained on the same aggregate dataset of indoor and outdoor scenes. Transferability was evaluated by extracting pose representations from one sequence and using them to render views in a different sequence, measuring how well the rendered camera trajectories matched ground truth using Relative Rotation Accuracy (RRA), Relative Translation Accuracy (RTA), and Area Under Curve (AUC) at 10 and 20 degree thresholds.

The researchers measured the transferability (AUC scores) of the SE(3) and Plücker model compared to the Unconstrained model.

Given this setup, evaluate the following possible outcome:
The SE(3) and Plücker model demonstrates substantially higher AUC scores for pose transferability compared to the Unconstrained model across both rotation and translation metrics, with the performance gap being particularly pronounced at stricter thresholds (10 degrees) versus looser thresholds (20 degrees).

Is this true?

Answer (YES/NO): NO